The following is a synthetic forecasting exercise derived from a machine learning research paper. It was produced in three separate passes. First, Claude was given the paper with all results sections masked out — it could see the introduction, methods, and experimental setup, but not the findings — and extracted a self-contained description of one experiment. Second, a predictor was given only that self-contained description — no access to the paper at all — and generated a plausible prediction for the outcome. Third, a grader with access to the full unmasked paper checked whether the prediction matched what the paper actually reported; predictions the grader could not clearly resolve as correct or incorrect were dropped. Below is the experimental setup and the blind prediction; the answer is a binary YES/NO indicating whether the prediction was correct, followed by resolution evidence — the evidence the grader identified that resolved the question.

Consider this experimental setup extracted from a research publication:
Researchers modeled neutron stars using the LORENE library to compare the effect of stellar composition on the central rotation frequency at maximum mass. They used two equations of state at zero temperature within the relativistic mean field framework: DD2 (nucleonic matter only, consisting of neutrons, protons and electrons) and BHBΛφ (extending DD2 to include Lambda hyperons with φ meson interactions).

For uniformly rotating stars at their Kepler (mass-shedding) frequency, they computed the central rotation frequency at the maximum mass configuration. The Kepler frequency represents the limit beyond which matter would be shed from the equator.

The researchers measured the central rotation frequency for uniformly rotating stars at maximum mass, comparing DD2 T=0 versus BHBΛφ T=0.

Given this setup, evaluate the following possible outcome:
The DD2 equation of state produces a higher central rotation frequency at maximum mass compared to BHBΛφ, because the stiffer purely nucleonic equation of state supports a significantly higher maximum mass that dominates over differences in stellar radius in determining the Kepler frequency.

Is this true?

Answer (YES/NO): YES